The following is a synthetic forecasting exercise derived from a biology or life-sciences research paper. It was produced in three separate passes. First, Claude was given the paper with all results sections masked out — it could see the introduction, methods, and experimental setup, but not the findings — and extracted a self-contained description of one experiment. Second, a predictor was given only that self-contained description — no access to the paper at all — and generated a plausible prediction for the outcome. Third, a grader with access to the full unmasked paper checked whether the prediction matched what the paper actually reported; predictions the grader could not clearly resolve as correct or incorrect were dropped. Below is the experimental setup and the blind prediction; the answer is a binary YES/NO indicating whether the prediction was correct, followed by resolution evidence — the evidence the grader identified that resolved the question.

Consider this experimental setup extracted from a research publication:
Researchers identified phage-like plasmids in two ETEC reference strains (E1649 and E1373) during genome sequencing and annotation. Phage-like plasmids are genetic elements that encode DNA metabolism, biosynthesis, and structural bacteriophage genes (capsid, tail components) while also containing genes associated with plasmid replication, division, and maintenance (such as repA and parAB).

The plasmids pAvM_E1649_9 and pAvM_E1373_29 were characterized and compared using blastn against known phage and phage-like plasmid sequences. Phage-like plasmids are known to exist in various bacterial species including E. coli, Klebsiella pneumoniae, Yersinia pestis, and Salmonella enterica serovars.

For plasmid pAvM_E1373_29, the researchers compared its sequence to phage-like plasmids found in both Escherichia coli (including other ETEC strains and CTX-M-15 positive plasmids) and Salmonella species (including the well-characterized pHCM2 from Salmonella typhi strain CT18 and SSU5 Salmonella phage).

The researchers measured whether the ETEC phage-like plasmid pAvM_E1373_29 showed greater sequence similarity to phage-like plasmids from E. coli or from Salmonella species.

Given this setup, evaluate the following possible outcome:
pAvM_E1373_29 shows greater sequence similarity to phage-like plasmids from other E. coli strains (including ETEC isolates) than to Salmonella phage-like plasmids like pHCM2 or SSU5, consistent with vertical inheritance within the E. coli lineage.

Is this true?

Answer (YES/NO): YES